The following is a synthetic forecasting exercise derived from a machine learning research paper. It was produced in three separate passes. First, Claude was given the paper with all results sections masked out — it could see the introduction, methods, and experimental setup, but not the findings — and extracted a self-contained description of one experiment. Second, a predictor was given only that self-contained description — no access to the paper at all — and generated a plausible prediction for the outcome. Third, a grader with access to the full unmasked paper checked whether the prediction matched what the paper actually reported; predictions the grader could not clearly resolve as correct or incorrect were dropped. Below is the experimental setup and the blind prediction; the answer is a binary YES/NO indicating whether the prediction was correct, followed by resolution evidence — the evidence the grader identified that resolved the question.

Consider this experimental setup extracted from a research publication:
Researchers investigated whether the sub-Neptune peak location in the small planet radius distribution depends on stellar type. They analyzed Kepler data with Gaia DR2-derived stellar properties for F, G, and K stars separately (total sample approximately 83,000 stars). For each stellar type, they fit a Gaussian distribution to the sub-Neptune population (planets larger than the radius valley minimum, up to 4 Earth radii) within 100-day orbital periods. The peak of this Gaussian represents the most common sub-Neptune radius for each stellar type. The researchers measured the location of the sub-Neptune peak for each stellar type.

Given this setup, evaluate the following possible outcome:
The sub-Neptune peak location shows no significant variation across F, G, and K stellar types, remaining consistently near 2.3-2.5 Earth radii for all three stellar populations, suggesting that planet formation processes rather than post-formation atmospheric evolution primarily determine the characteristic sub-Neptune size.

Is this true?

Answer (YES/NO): NO